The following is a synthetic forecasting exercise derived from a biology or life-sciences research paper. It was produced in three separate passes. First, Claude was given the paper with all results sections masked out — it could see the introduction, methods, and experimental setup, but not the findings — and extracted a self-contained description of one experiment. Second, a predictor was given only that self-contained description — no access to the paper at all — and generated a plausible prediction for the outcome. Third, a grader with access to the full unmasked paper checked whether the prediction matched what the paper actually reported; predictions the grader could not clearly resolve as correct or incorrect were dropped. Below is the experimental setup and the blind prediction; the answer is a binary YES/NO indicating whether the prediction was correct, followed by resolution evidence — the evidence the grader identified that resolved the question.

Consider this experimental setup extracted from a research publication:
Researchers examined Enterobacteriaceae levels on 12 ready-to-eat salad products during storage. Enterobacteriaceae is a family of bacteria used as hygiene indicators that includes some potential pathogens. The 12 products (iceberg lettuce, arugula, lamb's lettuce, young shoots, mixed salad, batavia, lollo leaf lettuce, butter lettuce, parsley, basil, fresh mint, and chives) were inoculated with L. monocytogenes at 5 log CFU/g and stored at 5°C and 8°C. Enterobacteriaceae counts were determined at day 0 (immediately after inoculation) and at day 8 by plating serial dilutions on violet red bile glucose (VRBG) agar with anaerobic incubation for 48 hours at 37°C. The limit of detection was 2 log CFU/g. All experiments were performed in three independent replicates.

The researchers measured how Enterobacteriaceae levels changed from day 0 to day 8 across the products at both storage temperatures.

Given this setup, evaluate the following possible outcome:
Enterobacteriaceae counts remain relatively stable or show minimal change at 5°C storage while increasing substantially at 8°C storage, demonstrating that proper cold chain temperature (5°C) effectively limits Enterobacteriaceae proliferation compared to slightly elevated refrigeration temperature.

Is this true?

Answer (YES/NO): NO